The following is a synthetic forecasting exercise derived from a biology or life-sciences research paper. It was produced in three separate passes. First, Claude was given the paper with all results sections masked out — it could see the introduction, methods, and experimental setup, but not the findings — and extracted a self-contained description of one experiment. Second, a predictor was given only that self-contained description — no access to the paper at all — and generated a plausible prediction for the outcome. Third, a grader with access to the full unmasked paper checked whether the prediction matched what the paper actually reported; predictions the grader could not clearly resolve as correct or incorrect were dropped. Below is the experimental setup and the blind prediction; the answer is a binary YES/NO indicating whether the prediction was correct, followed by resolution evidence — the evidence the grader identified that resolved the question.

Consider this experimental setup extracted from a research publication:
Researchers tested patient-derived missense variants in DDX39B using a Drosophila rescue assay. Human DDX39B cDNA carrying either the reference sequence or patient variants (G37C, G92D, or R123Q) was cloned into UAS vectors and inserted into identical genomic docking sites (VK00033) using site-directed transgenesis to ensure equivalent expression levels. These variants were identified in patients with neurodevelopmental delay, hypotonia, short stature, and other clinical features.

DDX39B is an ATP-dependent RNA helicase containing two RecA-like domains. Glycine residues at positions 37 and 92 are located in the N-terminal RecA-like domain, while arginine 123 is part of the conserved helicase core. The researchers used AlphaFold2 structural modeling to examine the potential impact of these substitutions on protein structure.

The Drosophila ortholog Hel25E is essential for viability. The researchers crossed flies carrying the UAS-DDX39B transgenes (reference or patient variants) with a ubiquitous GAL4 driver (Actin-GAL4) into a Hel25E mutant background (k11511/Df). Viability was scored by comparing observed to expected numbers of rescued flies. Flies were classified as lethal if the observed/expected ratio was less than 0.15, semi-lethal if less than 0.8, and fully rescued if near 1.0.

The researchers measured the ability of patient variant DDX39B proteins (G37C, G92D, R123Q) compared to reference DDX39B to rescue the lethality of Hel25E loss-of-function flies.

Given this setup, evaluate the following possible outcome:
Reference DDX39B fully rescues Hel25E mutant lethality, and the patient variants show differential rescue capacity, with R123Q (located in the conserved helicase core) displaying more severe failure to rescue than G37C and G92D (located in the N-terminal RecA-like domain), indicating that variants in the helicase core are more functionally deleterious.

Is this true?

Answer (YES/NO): NO